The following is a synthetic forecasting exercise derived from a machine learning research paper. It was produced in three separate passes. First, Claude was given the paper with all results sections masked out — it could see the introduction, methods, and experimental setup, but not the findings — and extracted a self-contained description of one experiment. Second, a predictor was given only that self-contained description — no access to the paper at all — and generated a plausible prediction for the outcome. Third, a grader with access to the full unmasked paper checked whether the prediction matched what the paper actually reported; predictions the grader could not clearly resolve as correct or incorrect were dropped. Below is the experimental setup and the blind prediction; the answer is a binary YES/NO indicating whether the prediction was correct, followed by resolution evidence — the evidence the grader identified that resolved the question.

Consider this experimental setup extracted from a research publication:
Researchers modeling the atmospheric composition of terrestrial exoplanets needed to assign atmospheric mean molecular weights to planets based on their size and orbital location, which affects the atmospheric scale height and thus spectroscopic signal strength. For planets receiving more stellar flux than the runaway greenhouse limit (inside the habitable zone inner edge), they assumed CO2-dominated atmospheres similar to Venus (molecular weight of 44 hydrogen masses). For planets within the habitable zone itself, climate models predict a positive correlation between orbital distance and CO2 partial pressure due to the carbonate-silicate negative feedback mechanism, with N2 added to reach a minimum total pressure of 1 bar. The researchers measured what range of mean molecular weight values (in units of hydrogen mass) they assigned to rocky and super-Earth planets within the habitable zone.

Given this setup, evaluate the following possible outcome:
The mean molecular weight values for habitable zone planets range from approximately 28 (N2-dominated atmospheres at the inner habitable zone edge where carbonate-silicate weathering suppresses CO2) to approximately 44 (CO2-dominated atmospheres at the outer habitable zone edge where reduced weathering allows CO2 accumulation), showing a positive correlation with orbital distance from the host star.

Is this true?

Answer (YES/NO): YES